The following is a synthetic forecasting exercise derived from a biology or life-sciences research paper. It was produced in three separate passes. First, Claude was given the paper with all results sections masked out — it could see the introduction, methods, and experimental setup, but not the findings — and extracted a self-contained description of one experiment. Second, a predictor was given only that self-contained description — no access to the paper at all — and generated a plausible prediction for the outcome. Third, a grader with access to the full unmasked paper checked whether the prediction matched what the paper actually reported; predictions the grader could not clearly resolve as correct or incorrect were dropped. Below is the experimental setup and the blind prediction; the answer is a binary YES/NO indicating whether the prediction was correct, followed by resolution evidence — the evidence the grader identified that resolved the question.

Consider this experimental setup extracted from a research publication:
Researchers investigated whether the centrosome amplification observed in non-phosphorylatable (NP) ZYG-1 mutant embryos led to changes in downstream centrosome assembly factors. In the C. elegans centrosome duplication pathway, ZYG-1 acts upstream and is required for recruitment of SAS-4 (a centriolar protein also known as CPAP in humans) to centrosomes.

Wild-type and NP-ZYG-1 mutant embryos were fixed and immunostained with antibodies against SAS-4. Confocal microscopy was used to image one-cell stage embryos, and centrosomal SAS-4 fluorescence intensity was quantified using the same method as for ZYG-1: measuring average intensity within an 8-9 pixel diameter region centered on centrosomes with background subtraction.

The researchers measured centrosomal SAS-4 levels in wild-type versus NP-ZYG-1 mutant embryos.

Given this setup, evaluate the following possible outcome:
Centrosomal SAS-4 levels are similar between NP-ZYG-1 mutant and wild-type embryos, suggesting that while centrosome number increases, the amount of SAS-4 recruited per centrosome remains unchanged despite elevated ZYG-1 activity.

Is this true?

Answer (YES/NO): NO